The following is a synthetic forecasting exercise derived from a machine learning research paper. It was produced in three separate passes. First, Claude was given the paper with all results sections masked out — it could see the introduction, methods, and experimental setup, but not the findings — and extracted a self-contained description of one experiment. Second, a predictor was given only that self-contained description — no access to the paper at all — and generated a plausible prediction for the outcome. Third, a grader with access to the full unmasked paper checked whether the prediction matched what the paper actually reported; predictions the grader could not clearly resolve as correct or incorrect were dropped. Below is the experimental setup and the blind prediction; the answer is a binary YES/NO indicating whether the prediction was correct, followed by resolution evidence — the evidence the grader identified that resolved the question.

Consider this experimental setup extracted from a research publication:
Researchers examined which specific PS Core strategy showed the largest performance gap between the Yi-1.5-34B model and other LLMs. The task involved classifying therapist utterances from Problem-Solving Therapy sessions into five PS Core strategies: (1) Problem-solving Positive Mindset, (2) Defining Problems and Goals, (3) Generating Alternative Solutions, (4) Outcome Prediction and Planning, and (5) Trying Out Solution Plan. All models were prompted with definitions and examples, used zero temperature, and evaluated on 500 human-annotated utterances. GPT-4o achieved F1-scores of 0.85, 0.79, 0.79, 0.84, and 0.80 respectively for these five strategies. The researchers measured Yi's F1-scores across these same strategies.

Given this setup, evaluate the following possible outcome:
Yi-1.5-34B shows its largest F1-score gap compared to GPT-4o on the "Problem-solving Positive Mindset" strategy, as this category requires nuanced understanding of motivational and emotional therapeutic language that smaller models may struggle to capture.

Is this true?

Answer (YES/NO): NO